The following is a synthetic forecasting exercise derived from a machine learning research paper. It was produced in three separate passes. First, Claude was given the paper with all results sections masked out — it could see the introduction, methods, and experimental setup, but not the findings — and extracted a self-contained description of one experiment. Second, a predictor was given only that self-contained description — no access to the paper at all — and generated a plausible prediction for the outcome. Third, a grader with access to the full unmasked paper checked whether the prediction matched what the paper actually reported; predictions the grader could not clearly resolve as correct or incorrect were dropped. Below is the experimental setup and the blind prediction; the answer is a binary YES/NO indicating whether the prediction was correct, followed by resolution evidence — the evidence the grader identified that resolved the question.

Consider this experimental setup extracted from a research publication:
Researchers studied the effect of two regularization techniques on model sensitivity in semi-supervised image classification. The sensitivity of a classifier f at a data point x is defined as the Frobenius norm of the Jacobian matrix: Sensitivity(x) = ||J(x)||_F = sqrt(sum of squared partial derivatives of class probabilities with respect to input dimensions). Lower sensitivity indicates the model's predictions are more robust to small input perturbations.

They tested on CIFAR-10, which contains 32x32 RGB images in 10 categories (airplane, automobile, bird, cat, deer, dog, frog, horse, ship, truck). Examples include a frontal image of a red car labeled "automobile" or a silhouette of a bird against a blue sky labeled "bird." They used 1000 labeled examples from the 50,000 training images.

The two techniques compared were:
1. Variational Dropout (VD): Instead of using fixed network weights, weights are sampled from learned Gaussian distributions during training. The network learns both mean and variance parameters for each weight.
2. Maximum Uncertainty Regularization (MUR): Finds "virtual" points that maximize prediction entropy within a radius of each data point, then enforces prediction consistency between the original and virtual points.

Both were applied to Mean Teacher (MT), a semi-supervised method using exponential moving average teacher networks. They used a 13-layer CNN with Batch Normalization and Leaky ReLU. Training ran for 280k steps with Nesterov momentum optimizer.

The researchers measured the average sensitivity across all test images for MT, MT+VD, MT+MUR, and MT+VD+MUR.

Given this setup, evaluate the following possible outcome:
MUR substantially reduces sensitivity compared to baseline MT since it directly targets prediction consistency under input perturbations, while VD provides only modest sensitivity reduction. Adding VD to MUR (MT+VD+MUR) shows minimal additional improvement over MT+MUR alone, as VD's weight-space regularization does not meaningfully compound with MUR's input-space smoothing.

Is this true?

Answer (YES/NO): NO